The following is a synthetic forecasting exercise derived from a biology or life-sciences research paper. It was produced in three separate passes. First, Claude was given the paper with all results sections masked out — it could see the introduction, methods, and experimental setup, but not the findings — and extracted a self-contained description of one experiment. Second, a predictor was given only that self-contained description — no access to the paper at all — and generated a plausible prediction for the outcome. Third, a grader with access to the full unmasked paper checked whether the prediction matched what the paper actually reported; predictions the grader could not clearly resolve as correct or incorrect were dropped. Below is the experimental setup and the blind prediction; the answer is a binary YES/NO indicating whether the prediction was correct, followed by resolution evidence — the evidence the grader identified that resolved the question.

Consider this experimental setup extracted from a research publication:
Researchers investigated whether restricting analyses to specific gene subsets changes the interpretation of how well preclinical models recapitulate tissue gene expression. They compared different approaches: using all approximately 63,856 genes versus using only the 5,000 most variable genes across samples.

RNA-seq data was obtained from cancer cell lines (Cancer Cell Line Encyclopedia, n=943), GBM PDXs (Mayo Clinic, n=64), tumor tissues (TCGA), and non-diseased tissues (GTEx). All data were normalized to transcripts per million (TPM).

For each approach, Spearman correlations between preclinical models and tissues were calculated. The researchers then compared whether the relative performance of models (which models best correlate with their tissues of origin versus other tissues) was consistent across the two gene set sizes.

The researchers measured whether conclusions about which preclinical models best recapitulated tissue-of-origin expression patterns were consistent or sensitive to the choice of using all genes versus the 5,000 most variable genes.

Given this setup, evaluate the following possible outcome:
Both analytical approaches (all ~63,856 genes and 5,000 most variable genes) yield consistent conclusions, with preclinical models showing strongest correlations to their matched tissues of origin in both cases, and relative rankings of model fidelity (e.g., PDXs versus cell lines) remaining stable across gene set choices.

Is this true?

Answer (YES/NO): NO